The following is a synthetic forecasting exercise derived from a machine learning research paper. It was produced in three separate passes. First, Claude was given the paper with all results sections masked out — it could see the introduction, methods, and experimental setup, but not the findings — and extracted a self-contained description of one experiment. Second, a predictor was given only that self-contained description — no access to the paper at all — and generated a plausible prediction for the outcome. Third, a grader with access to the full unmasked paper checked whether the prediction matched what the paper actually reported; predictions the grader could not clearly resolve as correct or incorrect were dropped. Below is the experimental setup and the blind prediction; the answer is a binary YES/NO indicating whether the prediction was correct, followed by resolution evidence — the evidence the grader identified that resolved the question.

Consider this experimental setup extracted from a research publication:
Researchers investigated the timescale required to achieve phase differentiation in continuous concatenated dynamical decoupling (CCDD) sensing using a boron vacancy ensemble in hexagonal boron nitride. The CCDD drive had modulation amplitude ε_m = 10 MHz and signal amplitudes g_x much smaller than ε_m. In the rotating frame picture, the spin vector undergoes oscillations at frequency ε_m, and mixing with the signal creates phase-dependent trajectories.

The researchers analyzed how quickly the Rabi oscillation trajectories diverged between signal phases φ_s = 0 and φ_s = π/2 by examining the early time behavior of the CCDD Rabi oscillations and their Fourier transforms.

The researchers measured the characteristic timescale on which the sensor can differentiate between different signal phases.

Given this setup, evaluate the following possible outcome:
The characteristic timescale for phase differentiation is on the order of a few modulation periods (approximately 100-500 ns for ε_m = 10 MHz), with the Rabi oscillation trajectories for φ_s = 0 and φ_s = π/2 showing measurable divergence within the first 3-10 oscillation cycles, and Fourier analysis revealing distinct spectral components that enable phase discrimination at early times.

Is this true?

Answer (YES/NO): NO